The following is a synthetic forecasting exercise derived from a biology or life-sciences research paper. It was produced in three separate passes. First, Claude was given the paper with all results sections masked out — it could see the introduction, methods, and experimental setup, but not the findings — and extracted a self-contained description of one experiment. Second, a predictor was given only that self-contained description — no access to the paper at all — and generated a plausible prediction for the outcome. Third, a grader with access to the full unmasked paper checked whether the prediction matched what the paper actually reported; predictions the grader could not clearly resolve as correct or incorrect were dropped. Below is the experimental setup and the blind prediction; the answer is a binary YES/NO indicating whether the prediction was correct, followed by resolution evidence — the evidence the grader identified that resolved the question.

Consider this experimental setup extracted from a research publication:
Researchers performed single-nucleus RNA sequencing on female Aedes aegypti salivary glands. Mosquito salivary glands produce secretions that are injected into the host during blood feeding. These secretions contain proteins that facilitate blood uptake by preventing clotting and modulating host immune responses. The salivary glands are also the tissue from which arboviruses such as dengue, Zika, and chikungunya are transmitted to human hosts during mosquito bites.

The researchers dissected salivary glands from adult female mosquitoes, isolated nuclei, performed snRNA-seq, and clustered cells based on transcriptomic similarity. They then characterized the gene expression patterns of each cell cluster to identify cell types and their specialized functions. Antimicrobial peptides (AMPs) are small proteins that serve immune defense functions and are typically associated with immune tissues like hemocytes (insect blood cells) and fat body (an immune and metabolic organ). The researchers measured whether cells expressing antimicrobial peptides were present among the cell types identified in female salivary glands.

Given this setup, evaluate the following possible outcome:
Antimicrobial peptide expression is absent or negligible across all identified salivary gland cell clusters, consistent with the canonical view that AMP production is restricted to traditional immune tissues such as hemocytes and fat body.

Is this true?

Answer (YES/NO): YES